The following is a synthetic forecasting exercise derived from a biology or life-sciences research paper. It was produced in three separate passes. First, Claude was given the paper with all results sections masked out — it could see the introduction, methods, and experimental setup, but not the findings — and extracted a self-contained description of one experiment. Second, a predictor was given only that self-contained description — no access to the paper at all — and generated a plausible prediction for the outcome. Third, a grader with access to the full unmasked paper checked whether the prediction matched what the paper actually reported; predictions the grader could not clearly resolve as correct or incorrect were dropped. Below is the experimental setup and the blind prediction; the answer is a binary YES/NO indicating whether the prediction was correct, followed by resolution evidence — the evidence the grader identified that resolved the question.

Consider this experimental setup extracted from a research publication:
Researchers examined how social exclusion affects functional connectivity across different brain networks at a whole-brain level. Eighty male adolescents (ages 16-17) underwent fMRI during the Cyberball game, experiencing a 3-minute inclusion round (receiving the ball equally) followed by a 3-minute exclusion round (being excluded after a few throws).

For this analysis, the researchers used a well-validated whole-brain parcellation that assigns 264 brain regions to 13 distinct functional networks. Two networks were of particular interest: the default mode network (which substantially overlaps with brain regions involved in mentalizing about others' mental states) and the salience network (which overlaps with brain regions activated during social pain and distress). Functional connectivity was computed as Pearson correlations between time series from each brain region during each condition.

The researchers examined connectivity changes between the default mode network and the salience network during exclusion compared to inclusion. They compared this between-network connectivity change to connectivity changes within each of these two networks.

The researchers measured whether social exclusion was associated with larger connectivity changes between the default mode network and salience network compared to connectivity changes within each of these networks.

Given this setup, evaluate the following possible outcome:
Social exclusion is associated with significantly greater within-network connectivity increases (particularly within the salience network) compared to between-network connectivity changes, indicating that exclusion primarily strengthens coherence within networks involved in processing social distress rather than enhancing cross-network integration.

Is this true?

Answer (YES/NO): NO